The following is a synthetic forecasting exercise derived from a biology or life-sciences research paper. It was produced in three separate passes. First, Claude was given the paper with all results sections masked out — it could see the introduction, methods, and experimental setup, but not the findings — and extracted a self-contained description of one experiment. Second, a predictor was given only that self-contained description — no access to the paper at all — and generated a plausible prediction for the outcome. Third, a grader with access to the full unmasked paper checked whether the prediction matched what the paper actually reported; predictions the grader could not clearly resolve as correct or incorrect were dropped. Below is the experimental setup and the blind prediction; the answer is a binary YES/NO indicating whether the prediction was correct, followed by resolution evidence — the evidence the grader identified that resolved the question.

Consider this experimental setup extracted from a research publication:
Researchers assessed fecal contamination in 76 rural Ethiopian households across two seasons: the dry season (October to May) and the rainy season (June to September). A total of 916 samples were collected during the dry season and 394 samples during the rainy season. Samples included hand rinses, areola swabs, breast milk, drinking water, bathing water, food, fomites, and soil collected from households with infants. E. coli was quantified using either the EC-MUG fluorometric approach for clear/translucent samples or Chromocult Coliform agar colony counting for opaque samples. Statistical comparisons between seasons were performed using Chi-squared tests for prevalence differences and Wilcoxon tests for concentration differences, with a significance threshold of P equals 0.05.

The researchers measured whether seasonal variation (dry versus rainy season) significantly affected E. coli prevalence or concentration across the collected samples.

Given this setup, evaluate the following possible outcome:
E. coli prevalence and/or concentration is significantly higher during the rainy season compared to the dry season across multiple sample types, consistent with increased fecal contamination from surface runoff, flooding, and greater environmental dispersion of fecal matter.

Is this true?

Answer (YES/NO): NO